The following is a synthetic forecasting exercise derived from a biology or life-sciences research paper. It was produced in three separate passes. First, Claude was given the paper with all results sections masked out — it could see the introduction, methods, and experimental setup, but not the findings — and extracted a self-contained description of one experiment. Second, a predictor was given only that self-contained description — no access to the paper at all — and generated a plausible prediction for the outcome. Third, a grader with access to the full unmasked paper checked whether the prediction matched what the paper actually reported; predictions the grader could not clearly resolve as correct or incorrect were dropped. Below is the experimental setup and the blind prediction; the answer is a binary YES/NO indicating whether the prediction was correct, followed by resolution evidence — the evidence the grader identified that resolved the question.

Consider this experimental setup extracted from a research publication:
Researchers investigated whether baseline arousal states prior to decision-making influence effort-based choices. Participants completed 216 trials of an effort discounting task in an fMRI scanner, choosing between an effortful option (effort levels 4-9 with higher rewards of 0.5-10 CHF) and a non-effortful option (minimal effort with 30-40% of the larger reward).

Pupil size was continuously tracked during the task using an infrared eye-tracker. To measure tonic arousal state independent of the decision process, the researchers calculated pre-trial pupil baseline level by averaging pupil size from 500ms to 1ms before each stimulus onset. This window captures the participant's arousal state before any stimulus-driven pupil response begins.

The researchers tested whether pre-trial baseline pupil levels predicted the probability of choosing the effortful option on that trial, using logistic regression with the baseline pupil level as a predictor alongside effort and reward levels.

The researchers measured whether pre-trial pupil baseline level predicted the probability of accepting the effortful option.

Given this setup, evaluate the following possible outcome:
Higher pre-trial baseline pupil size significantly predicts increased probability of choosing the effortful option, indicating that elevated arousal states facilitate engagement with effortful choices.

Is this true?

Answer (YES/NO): NO